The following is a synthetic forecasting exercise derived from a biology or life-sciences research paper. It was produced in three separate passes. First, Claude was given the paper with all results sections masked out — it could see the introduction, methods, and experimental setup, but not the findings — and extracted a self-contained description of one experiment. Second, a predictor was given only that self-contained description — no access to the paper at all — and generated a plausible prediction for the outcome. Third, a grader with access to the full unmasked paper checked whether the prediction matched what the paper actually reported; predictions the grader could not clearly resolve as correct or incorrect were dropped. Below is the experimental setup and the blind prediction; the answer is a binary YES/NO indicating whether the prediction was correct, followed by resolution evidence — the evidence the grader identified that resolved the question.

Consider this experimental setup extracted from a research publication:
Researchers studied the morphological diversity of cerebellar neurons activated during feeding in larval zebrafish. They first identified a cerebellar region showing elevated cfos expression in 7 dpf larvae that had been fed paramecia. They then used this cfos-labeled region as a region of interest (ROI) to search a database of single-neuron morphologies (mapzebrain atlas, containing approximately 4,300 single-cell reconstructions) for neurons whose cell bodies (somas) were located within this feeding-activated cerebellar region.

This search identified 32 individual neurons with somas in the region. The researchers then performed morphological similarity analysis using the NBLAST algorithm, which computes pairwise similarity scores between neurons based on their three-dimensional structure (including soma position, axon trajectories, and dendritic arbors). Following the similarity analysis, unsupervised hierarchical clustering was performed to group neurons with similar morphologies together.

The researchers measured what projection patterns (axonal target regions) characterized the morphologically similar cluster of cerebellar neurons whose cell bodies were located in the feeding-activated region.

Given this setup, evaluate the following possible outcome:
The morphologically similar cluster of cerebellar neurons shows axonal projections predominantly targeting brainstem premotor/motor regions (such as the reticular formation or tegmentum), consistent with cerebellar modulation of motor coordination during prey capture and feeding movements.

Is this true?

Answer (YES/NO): NO